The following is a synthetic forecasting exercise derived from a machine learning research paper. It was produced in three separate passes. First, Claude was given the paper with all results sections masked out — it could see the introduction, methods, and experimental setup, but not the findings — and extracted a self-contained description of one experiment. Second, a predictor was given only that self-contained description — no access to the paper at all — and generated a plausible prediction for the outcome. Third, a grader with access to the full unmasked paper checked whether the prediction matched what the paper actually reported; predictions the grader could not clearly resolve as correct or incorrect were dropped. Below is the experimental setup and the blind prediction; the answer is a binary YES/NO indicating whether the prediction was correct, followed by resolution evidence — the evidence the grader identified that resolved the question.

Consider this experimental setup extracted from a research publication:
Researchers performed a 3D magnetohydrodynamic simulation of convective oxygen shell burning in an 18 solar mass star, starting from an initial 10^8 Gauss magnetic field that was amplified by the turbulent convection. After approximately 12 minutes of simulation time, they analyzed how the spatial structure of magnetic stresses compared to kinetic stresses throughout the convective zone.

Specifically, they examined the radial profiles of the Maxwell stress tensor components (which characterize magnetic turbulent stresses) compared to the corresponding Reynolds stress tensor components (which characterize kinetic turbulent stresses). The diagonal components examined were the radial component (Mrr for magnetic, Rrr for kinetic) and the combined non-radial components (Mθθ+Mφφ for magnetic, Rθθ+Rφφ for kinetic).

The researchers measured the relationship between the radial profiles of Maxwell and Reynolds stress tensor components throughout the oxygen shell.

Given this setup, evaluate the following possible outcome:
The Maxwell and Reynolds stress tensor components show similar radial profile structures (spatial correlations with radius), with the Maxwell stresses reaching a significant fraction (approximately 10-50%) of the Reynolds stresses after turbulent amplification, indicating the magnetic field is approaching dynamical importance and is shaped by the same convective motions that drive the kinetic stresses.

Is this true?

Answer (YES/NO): NO